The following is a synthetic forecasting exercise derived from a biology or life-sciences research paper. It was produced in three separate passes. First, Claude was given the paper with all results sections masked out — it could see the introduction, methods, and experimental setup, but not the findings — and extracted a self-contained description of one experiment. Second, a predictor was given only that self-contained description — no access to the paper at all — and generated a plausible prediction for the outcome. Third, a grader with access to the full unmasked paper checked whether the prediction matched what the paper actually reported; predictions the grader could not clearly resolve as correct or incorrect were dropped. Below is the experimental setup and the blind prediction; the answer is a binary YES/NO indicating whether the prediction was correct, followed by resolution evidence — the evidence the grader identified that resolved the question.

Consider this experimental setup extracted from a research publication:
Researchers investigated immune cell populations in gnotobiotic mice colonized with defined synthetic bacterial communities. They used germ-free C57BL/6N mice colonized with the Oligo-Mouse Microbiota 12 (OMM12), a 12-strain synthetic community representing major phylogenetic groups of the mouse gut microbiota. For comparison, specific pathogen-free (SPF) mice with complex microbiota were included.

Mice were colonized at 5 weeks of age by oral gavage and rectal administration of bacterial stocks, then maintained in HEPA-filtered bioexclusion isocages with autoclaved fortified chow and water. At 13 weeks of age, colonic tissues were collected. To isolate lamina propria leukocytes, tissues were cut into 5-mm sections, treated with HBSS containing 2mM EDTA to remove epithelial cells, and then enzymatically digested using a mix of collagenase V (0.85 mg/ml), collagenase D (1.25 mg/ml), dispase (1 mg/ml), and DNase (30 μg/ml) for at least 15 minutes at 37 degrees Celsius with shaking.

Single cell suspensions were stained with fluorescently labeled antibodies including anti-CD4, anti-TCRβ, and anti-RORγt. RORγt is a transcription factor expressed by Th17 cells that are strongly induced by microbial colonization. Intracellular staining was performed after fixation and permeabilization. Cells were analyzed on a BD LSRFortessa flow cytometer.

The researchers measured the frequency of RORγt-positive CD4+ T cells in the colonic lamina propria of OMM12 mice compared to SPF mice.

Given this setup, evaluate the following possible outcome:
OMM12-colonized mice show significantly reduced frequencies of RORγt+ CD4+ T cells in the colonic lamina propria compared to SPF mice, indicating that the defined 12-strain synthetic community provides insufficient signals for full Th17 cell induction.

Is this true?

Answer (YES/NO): YES